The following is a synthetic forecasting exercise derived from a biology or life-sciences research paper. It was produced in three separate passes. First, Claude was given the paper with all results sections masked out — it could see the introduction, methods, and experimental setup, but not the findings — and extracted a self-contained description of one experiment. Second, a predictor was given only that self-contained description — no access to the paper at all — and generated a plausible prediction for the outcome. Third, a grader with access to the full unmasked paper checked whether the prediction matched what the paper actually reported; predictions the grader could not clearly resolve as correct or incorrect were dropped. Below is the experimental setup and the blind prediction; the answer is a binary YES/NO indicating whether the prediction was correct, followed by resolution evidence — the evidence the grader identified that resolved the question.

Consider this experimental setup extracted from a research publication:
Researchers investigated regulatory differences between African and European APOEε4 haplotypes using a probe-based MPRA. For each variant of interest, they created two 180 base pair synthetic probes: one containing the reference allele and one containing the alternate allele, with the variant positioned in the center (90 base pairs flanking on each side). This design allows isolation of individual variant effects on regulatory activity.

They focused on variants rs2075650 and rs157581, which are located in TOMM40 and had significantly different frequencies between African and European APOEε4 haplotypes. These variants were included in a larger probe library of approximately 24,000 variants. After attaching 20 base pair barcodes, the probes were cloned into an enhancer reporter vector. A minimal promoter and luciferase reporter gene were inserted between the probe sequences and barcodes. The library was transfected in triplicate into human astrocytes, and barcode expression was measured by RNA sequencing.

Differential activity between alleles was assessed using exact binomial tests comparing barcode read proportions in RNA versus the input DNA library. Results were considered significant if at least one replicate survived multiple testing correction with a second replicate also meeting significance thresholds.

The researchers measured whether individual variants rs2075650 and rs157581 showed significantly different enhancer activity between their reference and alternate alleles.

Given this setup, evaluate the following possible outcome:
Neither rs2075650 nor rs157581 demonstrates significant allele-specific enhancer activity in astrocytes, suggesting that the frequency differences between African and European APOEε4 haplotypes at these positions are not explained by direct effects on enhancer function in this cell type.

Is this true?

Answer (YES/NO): YES